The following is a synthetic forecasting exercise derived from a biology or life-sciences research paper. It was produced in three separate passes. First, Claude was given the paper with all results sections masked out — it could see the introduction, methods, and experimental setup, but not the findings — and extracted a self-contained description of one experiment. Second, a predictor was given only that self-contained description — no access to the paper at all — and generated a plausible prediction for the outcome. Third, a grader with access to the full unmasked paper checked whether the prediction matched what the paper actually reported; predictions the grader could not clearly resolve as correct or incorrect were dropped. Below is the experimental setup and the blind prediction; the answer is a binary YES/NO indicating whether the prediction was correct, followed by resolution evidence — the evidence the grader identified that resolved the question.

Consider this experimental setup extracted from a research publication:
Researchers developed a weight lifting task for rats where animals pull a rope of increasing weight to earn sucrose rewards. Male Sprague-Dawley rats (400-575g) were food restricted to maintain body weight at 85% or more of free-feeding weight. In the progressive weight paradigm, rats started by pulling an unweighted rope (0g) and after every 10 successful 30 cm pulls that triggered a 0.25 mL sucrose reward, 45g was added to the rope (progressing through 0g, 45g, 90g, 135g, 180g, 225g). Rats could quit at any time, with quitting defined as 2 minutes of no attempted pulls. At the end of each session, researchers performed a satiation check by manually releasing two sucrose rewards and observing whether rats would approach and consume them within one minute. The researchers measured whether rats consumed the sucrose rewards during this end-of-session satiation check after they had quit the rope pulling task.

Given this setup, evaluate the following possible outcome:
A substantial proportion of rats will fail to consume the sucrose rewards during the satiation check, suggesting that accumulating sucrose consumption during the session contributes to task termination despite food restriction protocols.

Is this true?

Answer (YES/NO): NO